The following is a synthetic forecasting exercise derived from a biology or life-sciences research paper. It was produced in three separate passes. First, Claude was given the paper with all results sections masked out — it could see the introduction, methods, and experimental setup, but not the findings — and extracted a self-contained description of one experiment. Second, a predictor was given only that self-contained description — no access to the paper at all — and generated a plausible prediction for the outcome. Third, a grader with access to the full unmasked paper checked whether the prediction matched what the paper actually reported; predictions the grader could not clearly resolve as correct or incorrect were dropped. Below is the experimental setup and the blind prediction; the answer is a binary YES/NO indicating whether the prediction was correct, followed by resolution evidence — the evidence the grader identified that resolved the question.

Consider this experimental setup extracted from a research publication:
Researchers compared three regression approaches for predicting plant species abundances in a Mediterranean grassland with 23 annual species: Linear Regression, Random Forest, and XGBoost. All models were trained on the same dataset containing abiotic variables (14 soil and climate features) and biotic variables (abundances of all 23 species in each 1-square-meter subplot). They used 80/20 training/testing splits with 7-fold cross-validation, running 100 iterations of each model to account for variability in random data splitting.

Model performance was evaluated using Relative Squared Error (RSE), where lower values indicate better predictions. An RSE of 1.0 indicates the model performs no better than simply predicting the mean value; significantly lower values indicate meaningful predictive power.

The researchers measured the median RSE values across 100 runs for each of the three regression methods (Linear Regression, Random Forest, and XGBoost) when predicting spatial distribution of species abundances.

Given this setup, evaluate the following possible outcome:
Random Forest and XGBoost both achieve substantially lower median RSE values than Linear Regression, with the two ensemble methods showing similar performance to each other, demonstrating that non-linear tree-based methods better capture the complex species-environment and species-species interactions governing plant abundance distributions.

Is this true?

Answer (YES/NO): YES